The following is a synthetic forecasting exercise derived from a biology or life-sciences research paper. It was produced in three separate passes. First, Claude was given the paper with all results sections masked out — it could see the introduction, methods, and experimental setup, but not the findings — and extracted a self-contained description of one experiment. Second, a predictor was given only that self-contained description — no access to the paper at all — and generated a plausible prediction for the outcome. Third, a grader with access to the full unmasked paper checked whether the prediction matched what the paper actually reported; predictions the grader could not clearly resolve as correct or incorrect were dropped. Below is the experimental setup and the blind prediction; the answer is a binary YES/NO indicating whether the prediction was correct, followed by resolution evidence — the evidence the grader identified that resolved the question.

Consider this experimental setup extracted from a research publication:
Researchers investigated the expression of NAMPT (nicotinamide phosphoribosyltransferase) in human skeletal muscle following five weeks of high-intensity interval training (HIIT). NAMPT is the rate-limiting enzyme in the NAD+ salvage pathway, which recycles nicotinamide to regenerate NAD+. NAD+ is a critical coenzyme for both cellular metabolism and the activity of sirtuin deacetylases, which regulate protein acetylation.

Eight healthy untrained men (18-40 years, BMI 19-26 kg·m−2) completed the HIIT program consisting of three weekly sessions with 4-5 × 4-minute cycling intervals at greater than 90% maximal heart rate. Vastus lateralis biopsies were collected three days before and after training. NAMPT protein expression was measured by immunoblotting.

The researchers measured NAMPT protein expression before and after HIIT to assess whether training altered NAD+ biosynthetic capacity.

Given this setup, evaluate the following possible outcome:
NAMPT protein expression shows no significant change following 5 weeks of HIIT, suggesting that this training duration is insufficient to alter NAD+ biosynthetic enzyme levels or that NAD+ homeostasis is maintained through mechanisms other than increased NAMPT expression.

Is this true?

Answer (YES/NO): NO